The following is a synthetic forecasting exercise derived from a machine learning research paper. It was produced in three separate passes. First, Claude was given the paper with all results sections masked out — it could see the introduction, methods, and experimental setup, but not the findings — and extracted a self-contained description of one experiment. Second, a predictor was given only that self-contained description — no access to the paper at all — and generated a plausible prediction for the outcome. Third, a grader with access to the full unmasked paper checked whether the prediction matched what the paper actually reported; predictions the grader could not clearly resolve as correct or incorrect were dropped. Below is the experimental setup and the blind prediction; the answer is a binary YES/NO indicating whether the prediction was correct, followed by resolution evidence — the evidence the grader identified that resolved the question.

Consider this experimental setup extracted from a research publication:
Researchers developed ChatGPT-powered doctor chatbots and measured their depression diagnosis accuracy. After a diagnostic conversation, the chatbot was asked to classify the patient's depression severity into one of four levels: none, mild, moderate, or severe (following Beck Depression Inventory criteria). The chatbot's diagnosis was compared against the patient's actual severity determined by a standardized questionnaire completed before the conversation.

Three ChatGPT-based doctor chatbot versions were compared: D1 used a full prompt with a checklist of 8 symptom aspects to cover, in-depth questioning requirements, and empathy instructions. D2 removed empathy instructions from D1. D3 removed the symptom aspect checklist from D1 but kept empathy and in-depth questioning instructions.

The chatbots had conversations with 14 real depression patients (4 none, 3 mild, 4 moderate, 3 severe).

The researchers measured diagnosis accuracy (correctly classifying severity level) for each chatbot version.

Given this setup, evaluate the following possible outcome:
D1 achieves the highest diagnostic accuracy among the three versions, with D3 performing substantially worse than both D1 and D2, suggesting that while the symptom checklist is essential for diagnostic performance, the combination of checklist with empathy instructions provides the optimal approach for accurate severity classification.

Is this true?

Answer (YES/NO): NO